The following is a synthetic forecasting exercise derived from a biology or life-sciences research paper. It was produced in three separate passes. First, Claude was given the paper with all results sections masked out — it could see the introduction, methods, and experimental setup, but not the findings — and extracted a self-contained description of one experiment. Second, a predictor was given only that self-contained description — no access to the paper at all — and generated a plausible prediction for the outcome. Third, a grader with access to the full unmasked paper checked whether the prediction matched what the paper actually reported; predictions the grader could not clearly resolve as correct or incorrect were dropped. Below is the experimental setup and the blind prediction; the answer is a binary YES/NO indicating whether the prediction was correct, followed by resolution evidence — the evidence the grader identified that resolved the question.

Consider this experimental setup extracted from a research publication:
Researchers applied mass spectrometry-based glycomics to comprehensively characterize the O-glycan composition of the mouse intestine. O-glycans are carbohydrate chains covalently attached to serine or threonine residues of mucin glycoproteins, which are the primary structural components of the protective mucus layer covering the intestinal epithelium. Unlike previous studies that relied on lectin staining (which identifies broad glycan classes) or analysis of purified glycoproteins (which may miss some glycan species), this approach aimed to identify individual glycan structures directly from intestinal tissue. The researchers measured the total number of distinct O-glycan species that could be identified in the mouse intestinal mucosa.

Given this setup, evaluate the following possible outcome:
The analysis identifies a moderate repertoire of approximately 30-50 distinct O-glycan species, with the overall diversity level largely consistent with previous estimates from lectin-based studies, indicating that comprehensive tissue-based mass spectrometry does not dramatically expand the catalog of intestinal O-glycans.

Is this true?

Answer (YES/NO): NO